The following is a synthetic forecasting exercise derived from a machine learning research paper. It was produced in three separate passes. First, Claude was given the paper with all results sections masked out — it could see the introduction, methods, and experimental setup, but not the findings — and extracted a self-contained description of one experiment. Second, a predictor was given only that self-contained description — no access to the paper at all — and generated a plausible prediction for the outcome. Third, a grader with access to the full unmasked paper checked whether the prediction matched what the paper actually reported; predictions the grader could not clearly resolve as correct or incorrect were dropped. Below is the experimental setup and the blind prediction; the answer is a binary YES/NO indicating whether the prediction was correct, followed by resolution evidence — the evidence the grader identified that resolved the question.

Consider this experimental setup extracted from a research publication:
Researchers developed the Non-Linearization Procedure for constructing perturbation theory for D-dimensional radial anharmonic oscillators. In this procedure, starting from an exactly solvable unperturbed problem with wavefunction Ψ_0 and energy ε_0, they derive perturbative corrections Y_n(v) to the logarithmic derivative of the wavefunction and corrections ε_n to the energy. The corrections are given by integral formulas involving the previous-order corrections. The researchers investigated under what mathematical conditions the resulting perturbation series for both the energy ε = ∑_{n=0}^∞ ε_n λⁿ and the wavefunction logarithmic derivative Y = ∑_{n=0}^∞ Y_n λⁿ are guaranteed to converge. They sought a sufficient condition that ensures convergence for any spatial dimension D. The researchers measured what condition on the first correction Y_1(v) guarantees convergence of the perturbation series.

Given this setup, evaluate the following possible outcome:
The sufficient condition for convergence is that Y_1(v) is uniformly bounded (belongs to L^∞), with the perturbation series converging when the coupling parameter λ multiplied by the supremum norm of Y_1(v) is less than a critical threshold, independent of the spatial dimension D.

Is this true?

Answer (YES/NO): NO